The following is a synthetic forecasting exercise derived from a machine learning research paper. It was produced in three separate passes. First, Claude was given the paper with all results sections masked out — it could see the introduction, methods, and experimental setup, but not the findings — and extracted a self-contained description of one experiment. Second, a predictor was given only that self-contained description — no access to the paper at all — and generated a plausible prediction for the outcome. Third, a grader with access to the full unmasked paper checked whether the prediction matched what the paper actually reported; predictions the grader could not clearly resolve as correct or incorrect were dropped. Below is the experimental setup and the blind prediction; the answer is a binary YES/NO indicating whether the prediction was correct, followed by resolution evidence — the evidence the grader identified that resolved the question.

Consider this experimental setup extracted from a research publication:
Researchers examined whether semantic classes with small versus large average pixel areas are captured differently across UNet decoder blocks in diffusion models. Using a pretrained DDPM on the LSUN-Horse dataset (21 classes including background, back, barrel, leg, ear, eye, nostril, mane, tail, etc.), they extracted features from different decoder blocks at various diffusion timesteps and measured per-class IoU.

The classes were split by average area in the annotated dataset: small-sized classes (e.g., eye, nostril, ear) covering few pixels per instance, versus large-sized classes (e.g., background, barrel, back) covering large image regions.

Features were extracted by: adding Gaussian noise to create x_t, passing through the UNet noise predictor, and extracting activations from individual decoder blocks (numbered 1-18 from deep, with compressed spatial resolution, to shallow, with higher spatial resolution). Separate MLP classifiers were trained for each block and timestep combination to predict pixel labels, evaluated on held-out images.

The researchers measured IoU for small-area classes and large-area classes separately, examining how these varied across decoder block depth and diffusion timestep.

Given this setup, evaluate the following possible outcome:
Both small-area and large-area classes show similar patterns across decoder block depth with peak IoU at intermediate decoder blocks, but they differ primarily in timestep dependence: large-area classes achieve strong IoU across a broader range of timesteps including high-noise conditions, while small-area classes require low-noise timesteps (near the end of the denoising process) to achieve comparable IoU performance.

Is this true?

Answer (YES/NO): NO